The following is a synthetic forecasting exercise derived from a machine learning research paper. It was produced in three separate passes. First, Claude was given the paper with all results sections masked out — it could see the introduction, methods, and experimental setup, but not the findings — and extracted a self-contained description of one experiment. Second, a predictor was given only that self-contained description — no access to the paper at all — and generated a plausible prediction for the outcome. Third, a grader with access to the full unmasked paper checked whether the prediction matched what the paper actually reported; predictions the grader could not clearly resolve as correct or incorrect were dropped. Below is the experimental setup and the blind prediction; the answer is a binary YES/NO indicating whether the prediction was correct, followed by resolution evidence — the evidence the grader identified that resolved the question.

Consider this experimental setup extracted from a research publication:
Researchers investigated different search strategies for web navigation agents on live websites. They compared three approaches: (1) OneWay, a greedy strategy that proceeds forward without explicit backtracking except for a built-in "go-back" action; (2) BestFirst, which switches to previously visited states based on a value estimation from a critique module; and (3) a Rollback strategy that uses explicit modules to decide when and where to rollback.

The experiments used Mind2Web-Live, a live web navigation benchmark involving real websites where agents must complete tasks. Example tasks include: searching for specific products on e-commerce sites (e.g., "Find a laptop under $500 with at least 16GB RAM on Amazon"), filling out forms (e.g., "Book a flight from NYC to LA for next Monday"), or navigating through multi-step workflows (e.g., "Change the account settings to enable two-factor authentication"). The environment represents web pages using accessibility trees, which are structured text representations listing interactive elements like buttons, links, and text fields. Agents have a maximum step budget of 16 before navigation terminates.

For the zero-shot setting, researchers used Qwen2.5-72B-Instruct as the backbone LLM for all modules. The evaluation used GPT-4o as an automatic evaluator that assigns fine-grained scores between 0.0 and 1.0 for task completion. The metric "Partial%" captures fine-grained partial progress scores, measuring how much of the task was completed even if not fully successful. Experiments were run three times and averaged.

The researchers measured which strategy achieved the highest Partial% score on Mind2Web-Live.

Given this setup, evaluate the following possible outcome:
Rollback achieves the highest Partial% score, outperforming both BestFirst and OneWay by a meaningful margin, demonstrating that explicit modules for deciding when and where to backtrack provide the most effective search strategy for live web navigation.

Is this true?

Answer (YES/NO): NO